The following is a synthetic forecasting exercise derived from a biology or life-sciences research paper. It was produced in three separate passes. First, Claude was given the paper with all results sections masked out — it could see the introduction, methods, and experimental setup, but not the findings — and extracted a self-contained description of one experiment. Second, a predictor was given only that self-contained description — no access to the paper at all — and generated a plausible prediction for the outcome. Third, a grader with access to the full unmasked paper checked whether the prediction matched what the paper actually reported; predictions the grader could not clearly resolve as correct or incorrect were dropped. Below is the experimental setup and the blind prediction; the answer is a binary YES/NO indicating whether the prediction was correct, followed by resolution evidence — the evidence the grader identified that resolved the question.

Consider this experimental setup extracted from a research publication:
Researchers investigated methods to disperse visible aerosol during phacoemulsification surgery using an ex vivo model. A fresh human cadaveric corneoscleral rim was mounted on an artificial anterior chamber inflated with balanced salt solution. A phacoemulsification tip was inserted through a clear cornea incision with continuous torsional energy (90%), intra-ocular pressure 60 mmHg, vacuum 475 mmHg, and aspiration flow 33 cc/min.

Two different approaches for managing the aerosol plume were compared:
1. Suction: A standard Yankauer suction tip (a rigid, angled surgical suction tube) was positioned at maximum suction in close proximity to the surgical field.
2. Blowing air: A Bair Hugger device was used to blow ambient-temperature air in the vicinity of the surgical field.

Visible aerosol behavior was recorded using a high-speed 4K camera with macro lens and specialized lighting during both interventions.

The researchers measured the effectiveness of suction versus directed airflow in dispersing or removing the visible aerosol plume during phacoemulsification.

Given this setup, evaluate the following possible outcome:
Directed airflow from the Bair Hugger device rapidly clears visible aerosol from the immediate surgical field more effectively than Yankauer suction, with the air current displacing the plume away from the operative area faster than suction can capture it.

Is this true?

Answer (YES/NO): NO